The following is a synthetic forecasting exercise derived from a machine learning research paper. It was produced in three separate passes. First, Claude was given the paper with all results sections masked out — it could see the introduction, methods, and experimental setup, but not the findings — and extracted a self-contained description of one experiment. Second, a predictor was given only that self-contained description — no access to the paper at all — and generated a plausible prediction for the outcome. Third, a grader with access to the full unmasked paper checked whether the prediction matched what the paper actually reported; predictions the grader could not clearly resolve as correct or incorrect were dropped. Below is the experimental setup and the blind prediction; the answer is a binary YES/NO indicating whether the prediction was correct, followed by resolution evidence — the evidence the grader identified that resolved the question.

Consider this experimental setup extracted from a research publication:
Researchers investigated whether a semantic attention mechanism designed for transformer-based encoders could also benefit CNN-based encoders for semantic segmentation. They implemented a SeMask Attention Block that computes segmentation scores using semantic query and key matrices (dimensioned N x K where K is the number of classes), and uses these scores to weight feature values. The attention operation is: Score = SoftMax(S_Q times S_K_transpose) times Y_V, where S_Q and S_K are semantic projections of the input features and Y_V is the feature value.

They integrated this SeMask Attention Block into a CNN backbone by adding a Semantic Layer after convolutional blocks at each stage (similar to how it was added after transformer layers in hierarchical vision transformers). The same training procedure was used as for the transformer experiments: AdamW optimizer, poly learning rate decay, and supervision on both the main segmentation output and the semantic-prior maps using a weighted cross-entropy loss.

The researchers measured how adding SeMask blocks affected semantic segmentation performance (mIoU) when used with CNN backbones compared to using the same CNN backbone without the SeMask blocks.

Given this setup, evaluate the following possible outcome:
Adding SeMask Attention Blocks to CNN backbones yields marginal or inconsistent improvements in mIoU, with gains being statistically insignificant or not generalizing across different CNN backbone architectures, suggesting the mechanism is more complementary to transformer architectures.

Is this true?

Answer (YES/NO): NO